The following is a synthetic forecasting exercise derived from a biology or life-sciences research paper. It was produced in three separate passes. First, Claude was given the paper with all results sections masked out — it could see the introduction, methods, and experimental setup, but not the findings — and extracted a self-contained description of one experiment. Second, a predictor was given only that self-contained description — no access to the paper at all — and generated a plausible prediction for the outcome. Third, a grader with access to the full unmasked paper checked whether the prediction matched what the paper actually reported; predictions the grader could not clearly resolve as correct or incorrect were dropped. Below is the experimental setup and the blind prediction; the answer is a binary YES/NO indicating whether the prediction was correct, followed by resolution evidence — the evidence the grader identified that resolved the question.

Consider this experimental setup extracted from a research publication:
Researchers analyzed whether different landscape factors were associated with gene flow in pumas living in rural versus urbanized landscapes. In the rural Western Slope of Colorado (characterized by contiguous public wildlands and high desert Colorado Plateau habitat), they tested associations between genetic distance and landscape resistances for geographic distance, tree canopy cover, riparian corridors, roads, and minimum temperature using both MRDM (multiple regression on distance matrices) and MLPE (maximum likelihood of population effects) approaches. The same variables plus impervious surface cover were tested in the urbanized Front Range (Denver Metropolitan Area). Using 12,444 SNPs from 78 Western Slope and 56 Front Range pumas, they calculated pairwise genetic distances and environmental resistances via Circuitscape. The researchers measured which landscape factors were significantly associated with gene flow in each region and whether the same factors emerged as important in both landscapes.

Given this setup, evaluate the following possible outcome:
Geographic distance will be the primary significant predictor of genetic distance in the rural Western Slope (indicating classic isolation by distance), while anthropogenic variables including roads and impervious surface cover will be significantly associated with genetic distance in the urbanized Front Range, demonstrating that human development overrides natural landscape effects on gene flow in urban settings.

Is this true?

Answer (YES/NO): NO